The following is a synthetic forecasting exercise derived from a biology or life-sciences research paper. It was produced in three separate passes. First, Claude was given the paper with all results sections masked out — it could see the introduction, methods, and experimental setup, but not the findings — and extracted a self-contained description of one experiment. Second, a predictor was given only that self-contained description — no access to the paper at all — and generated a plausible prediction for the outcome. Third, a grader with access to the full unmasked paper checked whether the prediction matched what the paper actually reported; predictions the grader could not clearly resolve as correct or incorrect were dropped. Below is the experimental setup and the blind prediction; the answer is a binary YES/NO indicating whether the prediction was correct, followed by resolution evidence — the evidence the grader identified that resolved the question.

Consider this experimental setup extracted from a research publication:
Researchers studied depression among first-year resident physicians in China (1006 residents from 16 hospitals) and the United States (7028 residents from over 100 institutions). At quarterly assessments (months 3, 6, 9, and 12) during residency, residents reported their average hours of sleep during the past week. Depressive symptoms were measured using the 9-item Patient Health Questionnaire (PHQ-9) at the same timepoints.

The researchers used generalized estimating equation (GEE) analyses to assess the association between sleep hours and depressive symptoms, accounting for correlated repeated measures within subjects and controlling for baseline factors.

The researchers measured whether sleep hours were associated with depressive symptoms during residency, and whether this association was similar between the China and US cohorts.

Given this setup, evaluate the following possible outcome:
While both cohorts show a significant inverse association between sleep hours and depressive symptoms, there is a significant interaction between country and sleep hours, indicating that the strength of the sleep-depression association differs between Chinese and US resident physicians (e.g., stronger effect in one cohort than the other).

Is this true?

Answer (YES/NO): NO